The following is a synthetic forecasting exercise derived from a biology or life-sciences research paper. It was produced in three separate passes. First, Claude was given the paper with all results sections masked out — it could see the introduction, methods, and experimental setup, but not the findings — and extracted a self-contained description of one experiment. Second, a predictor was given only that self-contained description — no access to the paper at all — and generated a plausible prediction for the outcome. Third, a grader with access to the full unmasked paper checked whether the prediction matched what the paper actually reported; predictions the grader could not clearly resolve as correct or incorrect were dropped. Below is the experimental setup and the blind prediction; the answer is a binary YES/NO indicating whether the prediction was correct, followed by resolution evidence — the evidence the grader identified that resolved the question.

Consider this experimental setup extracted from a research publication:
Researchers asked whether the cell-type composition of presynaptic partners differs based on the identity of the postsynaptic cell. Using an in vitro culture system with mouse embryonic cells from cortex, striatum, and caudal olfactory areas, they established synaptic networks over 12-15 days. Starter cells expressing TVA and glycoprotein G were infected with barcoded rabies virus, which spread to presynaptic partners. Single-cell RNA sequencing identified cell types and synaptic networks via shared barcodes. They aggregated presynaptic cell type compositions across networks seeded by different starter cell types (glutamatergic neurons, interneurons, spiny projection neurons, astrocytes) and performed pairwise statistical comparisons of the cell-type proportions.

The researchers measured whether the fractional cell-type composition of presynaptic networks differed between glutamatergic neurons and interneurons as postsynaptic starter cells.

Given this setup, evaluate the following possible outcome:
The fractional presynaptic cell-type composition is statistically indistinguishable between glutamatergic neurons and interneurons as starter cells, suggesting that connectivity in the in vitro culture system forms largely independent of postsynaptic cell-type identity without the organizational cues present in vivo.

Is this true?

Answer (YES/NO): YES